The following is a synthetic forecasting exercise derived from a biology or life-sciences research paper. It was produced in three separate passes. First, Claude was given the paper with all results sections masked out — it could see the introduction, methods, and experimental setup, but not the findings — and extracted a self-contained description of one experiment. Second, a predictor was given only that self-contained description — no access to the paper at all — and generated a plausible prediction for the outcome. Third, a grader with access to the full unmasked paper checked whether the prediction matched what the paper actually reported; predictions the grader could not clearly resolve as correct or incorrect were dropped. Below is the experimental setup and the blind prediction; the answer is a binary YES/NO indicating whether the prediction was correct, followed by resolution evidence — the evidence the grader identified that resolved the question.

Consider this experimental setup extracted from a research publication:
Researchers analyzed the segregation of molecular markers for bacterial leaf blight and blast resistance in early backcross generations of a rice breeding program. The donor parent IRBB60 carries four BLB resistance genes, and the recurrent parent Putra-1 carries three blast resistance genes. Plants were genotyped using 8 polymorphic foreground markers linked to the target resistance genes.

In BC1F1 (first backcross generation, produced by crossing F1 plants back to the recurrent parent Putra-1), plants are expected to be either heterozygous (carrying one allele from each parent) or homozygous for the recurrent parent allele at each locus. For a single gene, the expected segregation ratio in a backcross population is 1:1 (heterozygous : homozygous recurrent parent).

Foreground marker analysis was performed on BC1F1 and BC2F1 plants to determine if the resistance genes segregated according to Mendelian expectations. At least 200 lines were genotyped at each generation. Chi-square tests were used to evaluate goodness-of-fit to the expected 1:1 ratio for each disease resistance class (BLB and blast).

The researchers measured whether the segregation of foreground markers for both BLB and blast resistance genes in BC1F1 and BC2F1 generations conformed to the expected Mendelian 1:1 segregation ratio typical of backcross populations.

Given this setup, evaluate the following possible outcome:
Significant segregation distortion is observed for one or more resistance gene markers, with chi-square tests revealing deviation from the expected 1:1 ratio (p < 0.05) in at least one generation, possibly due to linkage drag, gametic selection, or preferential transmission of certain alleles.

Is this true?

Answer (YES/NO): NO